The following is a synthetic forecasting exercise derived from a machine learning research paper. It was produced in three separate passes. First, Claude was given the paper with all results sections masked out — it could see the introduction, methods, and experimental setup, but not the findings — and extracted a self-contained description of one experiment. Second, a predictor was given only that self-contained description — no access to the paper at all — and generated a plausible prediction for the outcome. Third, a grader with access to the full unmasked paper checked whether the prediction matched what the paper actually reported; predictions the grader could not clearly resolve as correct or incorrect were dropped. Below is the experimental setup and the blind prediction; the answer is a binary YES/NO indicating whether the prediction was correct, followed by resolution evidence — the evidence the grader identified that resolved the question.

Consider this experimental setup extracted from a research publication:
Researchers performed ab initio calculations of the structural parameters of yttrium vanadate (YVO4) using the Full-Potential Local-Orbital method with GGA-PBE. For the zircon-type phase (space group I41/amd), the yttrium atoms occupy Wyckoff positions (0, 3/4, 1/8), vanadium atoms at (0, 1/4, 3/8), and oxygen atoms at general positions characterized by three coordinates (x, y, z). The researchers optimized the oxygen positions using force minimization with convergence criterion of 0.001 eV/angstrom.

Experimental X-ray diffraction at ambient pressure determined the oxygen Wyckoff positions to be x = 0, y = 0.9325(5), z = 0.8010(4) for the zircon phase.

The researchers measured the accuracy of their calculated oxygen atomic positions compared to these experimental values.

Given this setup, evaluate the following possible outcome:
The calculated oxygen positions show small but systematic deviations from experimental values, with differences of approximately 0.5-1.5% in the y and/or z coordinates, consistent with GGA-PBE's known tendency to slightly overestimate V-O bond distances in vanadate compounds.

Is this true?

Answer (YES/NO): NO